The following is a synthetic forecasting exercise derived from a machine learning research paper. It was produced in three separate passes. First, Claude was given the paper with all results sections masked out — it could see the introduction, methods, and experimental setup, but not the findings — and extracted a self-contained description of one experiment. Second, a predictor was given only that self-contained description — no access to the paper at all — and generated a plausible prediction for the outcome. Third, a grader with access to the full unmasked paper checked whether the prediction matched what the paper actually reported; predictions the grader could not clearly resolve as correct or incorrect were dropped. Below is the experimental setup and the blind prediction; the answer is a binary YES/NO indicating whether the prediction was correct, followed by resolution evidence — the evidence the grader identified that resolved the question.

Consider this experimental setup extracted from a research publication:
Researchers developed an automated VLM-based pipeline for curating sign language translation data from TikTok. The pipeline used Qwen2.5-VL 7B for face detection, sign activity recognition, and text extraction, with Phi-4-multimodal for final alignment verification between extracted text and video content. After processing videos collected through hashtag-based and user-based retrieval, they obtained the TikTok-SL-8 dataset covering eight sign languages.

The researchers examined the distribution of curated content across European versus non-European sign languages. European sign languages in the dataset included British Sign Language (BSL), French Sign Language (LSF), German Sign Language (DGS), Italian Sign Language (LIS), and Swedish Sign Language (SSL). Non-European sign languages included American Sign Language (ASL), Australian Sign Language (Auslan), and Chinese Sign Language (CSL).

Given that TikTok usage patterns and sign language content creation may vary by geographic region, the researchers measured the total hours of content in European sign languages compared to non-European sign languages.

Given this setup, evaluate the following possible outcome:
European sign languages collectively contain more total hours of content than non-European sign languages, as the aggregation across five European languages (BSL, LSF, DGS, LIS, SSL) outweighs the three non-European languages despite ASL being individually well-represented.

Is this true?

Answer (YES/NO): YES